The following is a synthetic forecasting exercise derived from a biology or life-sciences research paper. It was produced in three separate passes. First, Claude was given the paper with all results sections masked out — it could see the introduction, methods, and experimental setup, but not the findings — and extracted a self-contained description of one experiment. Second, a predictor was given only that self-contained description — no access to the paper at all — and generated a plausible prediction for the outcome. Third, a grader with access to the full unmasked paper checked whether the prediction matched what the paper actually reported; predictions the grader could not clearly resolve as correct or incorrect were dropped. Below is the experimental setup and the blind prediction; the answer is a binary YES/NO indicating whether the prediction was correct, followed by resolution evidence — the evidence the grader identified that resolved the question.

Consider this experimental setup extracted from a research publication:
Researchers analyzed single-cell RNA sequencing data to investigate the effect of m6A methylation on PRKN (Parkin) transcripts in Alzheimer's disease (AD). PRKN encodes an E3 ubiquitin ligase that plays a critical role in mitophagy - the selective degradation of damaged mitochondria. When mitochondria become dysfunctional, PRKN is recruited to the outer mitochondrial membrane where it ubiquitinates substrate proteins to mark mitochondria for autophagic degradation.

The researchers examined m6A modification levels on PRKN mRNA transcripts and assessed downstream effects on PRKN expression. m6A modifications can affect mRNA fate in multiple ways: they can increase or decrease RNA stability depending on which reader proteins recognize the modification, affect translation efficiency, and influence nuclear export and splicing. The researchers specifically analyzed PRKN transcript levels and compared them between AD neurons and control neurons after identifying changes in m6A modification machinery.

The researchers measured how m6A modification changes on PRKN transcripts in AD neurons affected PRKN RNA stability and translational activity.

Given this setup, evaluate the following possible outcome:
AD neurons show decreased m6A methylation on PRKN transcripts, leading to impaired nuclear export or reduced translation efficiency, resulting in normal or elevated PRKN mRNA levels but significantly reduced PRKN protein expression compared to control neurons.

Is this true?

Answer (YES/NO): NO